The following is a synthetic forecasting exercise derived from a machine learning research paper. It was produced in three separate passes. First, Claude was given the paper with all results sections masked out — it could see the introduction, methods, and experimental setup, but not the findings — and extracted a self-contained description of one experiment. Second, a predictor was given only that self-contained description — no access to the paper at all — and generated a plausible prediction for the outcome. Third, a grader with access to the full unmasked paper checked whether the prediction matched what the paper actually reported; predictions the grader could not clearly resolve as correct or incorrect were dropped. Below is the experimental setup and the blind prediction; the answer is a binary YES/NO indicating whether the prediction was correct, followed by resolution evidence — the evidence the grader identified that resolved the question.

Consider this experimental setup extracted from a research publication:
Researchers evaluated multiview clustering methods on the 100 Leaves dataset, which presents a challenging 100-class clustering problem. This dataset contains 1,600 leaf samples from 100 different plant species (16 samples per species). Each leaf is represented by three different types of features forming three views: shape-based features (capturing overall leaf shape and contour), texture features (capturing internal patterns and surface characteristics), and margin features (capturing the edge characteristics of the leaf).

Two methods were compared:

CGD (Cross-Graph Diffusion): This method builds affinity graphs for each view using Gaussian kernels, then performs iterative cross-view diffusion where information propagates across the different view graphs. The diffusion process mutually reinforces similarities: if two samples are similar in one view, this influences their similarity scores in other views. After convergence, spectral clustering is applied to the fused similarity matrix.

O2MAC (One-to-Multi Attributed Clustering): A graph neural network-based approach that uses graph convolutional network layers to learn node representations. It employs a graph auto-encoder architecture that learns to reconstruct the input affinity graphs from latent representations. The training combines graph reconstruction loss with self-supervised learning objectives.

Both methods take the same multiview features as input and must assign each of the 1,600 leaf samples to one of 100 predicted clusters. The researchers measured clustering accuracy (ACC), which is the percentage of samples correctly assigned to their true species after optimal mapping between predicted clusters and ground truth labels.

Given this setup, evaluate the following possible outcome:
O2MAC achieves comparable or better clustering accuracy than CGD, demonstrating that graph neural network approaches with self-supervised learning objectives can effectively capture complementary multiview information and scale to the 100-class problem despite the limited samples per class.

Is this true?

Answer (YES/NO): NO